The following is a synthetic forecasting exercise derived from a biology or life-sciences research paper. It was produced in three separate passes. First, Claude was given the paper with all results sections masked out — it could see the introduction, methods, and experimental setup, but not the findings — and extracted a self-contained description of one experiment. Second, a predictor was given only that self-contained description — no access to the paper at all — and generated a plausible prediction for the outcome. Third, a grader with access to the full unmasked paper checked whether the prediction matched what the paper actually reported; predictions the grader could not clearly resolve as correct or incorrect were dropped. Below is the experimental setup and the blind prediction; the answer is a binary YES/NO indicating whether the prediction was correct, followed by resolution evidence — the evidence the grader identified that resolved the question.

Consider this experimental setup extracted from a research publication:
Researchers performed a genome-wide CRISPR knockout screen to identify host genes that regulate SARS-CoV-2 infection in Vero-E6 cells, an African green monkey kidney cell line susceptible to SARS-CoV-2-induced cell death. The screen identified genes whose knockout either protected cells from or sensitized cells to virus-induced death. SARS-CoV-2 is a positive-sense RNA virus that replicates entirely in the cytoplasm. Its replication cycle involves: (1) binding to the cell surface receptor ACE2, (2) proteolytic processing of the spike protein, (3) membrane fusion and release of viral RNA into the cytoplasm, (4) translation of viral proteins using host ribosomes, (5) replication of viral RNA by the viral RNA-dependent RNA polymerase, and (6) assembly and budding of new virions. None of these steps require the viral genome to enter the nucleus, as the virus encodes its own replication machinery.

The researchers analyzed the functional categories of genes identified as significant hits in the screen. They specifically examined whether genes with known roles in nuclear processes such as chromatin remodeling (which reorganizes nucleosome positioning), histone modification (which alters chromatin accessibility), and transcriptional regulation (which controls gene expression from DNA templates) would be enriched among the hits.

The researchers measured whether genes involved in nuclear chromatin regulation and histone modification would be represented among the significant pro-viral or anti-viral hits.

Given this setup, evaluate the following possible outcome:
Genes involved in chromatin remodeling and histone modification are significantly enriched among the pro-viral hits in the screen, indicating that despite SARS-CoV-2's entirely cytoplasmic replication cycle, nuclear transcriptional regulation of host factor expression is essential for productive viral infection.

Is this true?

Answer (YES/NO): YES